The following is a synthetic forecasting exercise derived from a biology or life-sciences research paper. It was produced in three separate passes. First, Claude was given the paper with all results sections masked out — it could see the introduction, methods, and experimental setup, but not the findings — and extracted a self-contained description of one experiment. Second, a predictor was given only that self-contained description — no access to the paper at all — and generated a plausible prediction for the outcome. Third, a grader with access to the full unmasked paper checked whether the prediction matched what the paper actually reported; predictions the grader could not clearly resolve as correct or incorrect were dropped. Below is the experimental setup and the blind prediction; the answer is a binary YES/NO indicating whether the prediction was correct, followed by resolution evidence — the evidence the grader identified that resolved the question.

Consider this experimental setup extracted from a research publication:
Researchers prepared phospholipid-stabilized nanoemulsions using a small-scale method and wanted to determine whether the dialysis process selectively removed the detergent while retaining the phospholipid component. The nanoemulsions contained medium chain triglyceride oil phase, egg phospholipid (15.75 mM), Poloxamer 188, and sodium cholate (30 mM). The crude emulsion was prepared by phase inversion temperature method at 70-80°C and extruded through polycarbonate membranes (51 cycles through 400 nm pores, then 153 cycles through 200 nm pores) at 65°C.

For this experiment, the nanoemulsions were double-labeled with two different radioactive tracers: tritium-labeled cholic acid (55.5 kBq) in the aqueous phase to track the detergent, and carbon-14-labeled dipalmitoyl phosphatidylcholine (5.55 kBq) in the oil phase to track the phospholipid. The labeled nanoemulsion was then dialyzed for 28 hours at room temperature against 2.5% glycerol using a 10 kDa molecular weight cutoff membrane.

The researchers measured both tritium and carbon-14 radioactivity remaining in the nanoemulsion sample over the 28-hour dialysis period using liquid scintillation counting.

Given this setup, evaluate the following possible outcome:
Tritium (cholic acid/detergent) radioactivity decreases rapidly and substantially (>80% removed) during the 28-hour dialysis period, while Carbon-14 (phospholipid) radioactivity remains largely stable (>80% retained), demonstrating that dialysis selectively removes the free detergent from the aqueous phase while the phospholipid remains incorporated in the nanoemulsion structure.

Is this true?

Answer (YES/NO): NO